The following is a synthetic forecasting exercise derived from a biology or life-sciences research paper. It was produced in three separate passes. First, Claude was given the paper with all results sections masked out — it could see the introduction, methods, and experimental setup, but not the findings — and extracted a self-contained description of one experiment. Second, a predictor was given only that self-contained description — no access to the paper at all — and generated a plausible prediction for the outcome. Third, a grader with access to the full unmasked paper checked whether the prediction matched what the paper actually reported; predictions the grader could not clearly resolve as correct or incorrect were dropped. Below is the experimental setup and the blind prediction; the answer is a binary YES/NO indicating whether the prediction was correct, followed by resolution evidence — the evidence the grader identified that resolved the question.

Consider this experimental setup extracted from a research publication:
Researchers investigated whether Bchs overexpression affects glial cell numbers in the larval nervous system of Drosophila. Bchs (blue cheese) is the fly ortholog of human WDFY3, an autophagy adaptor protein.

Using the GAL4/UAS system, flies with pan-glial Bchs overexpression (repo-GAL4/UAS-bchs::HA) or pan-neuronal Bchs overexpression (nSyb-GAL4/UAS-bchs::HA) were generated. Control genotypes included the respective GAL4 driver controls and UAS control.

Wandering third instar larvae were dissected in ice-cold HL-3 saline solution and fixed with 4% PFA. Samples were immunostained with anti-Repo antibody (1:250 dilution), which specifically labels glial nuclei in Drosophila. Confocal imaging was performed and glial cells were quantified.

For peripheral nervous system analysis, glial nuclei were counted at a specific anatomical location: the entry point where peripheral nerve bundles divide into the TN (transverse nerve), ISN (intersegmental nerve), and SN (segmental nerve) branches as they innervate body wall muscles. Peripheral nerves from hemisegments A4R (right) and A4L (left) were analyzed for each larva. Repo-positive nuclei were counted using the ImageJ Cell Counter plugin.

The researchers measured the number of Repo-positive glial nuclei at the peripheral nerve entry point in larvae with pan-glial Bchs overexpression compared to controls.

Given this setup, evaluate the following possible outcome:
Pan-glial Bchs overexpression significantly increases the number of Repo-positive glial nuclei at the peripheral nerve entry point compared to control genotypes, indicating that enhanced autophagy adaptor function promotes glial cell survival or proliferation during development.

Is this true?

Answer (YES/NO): YES